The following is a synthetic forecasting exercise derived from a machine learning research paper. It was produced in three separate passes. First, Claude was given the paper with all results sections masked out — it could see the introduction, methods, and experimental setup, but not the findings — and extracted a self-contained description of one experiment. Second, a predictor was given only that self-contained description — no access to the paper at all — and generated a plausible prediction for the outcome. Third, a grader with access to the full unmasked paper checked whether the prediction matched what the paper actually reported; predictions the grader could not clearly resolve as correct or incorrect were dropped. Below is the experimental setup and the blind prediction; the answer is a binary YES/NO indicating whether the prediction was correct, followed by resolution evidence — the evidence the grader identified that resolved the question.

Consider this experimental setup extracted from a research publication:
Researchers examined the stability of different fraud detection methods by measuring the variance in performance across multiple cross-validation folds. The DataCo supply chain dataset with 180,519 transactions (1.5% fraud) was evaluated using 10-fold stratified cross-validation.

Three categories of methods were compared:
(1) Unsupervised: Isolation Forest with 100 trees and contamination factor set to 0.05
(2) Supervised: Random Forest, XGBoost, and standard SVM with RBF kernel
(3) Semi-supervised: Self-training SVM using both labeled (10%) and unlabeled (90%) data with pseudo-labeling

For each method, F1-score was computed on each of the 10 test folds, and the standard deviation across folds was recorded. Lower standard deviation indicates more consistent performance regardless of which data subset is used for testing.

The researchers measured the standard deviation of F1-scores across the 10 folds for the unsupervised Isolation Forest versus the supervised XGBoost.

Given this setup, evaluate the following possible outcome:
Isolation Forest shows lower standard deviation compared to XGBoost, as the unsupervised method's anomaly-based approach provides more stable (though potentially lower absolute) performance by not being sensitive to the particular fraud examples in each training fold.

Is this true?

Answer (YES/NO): NO